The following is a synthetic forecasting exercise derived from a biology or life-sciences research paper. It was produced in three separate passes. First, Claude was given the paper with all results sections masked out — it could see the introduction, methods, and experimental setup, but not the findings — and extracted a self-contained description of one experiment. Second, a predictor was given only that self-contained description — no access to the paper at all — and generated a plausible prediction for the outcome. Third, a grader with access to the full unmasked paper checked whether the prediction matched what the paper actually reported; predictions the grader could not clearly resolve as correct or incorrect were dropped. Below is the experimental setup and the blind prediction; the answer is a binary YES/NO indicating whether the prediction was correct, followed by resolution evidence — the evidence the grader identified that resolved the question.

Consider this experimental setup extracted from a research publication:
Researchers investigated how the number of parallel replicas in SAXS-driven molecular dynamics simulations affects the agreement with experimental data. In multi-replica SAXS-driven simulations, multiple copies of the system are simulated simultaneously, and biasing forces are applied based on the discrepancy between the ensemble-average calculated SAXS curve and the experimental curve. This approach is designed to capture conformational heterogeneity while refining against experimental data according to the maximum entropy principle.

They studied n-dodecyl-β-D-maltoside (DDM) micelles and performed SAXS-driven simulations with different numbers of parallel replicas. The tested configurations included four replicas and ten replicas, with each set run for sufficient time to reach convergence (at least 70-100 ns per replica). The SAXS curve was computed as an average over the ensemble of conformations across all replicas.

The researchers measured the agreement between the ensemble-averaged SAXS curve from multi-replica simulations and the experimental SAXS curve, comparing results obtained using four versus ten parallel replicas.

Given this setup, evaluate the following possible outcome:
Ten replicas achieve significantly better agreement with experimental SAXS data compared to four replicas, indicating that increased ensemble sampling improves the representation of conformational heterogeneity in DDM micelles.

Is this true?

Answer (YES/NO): NO